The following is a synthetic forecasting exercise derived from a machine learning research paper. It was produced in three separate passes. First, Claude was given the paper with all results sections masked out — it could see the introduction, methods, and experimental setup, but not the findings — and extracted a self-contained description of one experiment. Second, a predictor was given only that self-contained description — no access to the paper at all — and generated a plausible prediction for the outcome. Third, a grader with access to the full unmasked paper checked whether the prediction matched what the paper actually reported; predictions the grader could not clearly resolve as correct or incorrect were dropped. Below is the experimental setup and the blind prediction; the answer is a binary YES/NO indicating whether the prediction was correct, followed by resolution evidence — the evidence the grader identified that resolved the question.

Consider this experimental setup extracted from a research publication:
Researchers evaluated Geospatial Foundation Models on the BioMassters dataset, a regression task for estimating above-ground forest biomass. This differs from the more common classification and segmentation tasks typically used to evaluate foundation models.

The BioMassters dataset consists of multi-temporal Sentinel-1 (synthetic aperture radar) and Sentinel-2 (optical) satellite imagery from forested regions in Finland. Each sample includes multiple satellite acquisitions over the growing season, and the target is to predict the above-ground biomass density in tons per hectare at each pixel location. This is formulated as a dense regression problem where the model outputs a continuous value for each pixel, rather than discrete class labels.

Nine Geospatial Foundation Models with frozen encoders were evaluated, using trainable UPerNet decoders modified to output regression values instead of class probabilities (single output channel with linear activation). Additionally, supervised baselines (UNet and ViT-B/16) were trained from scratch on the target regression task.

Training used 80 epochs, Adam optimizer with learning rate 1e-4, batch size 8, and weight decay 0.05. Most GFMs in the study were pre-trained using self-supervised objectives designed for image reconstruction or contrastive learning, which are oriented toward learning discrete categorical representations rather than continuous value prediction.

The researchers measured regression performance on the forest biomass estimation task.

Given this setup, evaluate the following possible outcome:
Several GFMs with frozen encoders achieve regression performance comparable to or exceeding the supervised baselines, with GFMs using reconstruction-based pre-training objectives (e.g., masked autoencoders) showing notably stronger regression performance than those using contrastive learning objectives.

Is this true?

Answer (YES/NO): NO